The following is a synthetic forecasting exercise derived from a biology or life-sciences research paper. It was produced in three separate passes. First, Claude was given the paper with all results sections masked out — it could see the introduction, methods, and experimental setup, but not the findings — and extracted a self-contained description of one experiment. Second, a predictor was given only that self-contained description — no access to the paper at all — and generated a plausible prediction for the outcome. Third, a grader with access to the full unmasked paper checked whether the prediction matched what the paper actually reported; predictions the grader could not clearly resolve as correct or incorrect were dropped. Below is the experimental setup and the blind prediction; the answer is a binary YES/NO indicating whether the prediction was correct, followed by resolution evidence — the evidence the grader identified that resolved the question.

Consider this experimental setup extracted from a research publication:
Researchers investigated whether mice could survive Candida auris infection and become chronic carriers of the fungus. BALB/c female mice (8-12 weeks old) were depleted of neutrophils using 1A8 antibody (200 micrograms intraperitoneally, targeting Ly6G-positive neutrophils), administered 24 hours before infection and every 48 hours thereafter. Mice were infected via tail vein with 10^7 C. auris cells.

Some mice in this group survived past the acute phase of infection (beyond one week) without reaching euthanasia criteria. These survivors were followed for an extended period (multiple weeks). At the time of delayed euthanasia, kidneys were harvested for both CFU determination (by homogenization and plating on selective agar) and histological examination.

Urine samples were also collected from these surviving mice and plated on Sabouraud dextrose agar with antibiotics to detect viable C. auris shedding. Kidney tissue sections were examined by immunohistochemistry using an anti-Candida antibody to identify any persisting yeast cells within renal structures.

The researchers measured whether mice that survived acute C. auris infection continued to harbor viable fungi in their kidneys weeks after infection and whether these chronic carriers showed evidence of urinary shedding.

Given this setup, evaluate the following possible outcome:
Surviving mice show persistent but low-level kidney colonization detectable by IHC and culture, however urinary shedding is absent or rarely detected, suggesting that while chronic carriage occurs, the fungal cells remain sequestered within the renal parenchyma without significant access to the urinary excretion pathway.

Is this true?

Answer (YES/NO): NO